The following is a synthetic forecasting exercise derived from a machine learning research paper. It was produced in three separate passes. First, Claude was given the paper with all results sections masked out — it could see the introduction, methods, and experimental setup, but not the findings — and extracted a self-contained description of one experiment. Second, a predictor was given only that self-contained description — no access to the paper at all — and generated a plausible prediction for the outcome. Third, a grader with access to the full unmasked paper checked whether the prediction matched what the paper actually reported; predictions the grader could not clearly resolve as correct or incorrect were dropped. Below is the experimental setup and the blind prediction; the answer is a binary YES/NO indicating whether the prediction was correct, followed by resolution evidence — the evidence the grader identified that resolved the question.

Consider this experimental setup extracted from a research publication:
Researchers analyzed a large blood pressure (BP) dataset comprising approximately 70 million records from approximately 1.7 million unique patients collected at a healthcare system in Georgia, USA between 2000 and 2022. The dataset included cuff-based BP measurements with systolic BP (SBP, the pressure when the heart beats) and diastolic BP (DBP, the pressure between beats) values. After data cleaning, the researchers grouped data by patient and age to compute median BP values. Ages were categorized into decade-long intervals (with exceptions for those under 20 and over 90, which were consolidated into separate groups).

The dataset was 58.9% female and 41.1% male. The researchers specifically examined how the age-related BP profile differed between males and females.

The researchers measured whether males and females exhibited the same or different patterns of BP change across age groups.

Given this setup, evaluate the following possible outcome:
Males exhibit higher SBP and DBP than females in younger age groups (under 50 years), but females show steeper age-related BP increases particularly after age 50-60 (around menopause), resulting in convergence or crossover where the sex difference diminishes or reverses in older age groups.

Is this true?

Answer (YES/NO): NO